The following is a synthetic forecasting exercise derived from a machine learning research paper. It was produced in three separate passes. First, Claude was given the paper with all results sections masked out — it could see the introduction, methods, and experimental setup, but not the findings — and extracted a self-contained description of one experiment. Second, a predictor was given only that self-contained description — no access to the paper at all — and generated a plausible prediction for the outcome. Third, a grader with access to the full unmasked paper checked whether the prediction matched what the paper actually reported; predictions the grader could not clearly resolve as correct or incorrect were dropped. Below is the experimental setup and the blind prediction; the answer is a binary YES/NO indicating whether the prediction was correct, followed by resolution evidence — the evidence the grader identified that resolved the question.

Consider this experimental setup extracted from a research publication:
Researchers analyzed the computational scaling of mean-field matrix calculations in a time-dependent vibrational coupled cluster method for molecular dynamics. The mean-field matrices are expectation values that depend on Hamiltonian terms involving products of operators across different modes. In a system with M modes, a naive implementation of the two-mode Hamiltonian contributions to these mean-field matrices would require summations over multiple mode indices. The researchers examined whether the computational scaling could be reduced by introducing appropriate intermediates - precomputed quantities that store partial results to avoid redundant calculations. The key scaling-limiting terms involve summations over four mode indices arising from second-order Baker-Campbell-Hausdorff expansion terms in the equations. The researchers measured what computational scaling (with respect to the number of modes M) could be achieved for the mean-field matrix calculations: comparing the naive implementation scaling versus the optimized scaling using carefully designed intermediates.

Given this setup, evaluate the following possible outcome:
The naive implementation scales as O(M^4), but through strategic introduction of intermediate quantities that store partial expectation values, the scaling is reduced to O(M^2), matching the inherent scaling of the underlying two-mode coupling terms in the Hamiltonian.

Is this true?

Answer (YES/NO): NO